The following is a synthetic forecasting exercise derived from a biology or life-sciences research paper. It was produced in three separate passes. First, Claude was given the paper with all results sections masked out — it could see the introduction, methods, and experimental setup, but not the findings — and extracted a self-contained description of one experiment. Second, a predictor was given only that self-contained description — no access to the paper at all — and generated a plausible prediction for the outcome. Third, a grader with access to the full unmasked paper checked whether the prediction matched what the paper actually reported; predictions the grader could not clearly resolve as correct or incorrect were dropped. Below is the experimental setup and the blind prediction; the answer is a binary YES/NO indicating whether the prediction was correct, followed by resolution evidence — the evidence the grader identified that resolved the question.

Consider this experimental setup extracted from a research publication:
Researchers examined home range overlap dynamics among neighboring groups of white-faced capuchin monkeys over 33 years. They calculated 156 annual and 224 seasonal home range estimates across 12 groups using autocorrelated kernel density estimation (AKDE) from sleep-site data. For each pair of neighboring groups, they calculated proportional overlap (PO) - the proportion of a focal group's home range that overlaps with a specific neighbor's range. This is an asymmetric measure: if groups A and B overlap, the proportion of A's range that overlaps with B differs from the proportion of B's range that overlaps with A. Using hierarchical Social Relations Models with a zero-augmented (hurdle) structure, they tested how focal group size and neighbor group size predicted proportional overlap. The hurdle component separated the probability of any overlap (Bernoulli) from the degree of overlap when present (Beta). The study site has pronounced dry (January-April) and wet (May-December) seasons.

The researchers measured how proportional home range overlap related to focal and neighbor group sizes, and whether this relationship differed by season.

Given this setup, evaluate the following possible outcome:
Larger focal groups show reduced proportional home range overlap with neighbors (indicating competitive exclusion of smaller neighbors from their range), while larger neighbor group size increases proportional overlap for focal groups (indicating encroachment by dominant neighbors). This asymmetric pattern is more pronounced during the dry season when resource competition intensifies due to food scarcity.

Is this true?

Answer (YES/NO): NO